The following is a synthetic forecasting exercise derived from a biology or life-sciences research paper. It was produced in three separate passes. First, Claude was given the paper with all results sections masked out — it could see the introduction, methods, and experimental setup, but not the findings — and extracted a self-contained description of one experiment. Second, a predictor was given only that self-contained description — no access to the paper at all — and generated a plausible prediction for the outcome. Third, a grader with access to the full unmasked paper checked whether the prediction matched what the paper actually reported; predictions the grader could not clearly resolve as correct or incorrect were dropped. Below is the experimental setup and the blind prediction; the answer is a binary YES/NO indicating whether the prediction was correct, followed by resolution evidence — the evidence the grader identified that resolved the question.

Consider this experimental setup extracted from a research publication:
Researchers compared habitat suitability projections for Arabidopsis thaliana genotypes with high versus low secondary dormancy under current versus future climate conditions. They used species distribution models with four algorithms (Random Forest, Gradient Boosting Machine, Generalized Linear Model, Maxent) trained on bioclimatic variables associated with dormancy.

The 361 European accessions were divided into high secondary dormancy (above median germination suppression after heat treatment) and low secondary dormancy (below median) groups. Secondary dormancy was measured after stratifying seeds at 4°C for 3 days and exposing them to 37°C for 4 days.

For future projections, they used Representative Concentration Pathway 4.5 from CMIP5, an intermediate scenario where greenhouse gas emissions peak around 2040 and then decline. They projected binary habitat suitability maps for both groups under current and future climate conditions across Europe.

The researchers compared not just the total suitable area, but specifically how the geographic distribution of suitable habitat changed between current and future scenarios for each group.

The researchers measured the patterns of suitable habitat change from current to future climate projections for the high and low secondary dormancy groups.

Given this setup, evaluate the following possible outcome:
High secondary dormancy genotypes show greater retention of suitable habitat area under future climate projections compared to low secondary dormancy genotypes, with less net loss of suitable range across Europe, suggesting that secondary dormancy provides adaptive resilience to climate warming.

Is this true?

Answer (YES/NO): YES